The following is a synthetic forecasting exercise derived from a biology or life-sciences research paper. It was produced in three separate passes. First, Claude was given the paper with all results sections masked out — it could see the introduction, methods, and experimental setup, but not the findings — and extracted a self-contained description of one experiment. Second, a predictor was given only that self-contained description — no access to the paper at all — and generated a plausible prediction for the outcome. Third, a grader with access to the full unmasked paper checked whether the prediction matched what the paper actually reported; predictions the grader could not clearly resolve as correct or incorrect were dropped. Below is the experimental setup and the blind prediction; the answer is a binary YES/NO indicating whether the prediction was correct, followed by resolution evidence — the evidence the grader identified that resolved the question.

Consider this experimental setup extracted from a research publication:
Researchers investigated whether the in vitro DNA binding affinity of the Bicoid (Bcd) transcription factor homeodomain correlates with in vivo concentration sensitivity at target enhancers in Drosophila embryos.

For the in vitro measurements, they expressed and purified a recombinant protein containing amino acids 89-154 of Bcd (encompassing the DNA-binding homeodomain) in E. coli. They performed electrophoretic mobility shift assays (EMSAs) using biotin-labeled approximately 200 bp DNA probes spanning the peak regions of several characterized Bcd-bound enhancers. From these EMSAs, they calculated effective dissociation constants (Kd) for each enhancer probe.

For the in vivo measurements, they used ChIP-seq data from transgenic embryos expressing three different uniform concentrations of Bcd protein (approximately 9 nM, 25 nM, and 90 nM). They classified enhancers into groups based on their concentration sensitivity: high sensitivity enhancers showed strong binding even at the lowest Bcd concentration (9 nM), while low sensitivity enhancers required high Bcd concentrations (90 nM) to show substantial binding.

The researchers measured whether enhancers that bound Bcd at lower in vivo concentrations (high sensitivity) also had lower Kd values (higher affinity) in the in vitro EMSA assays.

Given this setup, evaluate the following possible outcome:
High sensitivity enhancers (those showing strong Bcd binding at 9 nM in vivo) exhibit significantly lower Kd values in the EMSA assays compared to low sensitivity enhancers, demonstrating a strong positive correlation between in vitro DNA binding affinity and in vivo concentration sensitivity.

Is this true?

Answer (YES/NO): NO